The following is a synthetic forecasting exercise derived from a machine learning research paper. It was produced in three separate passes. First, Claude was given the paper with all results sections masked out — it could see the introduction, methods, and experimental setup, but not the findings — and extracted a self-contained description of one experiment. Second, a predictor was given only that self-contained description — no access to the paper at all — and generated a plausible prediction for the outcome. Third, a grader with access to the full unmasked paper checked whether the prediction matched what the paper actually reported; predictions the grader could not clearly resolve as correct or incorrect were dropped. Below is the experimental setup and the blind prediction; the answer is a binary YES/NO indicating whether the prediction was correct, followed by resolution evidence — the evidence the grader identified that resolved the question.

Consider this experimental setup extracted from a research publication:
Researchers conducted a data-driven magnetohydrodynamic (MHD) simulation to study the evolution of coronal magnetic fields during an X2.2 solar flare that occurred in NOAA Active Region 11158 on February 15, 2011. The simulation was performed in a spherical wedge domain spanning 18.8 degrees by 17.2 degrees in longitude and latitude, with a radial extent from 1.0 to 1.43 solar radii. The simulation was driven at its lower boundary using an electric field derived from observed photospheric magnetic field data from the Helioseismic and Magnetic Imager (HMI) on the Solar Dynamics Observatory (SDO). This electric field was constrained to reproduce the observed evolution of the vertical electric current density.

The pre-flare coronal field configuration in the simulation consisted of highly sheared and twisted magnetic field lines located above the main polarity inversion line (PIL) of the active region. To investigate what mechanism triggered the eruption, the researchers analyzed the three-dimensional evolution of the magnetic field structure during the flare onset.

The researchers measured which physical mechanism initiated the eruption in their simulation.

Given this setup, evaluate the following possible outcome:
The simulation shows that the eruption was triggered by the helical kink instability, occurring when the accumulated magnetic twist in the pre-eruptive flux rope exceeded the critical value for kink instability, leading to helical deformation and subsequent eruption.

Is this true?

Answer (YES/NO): NO